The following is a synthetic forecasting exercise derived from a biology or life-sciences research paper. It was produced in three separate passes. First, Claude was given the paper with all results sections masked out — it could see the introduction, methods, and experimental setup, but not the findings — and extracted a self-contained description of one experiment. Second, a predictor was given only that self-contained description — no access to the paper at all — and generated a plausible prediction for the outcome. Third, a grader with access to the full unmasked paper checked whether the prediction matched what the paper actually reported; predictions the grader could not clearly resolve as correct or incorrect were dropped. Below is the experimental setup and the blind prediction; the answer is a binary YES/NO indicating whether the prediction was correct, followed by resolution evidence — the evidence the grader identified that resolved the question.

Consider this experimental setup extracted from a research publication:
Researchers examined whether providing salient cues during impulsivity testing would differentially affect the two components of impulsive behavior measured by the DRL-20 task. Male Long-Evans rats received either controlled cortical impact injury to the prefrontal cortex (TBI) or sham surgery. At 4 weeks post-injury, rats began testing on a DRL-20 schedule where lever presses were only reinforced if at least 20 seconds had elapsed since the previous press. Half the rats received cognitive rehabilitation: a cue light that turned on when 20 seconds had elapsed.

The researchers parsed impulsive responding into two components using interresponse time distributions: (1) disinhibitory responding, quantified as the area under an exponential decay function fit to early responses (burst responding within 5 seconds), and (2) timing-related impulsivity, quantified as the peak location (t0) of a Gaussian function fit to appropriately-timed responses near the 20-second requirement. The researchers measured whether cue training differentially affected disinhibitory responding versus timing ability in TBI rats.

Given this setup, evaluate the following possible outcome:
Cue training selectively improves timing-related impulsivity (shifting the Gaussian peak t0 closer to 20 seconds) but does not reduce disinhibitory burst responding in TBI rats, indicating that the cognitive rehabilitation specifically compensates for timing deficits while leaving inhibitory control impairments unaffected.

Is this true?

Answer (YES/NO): NO